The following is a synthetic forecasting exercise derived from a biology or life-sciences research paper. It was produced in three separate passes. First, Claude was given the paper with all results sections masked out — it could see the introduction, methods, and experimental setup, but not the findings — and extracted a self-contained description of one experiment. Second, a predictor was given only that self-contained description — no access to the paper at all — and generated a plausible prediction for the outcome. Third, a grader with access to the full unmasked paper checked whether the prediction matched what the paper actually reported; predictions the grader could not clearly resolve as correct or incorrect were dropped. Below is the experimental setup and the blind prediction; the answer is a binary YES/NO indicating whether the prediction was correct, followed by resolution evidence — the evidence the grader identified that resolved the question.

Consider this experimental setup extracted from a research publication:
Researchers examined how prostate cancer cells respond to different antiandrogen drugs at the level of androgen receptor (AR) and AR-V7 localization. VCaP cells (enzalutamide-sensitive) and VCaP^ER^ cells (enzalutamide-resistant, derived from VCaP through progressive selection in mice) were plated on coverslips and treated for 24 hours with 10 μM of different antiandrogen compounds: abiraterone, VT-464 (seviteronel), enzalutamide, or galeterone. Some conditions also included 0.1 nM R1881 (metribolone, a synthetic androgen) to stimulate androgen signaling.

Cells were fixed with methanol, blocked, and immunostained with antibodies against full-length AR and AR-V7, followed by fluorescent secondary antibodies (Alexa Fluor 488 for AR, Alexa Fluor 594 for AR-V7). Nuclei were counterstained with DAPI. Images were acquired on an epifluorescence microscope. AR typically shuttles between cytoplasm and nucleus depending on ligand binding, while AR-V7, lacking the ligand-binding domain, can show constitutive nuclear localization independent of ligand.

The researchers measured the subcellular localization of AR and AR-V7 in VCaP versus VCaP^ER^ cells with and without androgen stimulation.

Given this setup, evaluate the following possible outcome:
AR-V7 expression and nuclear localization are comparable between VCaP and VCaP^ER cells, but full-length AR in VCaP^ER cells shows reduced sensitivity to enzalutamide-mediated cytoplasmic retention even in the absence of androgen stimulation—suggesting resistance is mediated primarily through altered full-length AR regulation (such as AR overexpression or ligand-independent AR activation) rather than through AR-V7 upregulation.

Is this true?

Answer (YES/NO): NO